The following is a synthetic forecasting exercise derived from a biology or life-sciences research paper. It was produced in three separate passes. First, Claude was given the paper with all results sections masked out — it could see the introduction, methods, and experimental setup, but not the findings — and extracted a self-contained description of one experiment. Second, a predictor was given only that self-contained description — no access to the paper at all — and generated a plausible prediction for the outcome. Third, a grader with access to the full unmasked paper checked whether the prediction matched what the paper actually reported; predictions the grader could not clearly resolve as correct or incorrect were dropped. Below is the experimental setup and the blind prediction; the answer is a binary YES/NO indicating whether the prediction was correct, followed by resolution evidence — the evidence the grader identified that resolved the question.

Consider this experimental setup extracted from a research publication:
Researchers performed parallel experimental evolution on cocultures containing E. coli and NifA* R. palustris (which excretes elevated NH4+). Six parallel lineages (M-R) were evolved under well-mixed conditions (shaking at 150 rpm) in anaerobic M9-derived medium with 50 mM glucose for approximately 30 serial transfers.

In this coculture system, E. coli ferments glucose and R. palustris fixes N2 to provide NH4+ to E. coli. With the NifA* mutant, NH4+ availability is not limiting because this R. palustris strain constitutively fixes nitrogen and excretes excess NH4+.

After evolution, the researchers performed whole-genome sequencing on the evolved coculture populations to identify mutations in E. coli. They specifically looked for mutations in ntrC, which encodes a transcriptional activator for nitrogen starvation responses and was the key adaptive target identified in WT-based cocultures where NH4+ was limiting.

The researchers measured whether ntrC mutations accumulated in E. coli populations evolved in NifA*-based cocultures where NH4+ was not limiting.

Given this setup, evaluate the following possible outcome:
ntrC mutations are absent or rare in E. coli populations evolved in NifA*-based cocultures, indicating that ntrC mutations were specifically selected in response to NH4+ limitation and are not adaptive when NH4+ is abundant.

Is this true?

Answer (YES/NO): NO